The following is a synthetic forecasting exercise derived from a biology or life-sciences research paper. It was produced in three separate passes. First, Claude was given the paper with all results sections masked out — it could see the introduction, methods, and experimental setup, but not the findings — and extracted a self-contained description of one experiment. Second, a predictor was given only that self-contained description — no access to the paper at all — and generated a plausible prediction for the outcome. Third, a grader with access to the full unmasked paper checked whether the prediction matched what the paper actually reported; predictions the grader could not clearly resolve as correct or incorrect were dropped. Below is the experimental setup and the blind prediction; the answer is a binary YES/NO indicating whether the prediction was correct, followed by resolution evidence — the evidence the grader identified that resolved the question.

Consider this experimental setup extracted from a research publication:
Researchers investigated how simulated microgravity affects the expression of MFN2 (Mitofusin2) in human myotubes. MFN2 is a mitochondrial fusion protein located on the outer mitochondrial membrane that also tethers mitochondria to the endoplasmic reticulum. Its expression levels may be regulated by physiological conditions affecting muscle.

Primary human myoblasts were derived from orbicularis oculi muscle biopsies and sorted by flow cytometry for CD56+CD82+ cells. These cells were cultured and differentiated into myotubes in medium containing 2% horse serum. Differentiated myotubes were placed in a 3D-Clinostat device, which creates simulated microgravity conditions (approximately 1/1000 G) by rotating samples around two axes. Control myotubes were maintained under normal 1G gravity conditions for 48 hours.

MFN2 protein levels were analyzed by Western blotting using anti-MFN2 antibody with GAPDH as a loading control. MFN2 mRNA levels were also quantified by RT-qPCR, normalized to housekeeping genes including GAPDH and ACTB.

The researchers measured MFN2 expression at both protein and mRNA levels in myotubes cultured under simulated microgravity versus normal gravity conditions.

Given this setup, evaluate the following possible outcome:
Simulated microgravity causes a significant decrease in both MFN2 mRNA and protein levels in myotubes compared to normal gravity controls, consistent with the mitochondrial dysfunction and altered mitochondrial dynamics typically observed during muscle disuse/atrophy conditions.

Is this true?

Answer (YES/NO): NO